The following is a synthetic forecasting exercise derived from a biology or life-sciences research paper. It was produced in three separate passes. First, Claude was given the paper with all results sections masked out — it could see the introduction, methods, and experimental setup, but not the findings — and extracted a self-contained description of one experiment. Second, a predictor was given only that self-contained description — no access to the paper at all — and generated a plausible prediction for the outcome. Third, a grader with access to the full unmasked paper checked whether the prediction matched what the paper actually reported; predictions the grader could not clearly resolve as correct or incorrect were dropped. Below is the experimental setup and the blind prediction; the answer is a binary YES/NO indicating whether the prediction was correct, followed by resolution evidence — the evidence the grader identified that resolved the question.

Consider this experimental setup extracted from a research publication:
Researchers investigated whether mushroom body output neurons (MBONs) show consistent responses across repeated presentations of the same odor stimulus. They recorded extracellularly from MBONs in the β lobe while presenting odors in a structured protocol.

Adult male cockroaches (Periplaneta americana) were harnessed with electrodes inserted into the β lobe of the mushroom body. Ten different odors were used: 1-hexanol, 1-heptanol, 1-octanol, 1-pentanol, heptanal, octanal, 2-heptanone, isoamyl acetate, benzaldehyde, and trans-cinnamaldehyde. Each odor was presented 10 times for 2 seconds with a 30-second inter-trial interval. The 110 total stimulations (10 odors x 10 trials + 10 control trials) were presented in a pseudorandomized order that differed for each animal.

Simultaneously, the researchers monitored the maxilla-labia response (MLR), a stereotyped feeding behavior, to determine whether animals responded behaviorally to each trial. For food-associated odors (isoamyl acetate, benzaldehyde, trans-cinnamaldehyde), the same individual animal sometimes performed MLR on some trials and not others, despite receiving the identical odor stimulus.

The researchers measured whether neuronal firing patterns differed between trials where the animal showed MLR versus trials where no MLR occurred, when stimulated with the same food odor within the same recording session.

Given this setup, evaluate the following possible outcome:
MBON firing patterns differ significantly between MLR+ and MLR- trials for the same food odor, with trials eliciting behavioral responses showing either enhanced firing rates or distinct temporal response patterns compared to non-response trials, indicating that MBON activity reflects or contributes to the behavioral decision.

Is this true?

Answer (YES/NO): YES